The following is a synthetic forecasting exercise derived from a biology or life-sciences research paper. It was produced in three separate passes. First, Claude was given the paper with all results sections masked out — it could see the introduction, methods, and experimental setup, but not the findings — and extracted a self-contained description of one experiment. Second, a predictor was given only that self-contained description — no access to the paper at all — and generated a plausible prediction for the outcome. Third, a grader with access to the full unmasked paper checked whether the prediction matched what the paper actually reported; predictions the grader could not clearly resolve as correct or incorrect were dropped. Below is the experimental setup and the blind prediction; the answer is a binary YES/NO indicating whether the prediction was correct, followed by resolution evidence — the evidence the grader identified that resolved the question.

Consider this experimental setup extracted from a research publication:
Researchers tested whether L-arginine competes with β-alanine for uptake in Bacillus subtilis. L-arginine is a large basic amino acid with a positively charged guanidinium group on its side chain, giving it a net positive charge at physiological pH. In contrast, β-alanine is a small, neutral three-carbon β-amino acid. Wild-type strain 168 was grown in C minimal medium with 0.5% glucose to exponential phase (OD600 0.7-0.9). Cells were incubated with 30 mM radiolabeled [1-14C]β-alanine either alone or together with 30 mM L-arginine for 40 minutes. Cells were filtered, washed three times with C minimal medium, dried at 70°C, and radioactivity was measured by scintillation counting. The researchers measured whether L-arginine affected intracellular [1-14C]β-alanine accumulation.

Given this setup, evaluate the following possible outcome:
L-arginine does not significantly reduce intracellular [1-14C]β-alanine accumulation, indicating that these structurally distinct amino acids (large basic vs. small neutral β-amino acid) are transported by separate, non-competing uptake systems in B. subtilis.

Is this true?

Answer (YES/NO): NO